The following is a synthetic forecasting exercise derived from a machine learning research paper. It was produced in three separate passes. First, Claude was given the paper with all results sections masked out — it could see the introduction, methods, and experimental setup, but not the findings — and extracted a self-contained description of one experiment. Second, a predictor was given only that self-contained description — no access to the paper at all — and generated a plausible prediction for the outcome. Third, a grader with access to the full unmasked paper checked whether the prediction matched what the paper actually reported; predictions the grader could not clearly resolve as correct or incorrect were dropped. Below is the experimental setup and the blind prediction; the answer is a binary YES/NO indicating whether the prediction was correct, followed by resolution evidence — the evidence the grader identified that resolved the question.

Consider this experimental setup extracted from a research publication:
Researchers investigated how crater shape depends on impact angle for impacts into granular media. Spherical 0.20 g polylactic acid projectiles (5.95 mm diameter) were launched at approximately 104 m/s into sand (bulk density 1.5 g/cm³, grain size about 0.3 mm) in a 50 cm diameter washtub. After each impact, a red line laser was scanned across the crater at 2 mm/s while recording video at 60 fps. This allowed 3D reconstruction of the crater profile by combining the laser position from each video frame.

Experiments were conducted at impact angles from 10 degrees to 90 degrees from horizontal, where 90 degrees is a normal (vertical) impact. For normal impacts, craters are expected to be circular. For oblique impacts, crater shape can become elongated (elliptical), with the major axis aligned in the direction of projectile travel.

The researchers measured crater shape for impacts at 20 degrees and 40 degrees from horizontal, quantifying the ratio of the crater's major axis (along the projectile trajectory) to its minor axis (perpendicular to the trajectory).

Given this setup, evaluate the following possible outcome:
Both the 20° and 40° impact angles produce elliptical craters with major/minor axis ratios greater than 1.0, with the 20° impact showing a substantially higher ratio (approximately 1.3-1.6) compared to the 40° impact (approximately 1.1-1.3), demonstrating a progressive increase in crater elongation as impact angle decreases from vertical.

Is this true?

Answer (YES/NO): NO